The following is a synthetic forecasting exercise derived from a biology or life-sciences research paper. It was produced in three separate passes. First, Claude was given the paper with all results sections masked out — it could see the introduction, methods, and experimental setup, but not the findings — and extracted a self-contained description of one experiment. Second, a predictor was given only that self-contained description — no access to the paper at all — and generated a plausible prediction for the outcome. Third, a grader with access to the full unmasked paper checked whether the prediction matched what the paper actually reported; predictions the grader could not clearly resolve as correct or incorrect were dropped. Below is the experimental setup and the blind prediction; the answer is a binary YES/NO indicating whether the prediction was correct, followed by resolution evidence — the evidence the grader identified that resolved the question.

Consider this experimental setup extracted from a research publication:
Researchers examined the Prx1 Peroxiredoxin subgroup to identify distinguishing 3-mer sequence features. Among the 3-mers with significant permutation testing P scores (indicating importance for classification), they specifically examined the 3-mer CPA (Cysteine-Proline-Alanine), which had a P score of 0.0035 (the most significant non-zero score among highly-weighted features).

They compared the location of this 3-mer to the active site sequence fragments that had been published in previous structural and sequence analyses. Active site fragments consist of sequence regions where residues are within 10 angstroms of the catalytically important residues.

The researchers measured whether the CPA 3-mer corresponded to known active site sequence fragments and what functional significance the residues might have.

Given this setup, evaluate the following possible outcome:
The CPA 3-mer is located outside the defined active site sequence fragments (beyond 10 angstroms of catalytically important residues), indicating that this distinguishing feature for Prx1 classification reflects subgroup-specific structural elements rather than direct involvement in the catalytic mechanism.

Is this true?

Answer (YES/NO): NO